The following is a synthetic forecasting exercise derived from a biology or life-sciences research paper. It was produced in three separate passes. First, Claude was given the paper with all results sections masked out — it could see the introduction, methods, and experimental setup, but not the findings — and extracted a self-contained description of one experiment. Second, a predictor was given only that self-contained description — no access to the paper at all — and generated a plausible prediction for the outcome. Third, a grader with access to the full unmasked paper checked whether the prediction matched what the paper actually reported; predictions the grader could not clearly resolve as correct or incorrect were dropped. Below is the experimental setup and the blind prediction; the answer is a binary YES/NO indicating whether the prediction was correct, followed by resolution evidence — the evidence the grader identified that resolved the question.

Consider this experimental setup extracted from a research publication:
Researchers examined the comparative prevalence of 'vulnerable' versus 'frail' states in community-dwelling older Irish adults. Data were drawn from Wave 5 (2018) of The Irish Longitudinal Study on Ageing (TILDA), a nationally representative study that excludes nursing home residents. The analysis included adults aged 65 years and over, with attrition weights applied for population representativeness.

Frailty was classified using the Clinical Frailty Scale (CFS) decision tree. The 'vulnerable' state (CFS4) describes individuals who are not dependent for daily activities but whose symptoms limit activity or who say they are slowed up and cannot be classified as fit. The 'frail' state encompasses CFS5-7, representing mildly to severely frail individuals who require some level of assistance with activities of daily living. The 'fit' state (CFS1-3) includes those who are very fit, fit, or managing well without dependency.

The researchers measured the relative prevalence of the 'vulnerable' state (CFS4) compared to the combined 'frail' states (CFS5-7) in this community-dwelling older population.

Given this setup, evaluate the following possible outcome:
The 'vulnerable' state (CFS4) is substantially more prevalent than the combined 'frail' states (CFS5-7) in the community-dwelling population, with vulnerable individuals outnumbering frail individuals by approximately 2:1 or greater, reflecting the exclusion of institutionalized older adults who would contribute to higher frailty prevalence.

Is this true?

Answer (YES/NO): NO